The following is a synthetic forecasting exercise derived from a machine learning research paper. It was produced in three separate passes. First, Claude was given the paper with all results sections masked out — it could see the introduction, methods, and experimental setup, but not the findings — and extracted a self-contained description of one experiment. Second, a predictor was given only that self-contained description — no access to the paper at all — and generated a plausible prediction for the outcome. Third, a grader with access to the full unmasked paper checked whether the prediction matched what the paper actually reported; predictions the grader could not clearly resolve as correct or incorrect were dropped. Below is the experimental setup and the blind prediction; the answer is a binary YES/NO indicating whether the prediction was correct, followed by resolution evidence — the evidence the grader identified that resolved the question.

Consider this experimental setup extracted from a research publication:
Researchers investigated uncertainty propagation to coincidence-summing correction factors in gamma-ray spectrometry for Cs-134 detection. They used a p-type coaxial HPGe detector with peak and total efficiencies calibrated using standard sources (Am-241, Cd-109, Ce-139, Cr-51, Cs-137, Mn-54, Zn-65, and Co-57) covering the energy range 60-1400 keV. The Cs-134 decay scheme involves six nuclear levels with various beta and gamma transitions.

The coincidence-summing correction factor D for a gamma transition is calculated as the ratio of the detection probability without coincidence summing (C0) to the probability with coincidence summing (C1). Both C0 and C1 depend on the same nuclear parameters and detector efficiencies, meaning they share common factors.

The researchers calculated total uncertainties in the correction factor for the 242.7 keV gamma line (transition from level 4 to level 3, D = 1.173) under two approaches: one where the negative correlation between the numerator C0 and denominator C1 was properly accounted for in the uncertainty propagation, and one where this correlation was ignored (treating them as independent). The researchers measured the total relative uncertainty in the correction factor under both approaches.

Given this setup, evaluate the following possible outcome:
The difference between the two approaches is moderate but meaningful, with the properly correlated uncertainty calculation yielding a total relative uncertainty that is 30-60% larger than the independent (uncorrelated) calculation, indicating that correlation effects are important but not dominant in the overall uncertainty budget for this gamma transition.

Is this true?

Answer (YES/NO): NO